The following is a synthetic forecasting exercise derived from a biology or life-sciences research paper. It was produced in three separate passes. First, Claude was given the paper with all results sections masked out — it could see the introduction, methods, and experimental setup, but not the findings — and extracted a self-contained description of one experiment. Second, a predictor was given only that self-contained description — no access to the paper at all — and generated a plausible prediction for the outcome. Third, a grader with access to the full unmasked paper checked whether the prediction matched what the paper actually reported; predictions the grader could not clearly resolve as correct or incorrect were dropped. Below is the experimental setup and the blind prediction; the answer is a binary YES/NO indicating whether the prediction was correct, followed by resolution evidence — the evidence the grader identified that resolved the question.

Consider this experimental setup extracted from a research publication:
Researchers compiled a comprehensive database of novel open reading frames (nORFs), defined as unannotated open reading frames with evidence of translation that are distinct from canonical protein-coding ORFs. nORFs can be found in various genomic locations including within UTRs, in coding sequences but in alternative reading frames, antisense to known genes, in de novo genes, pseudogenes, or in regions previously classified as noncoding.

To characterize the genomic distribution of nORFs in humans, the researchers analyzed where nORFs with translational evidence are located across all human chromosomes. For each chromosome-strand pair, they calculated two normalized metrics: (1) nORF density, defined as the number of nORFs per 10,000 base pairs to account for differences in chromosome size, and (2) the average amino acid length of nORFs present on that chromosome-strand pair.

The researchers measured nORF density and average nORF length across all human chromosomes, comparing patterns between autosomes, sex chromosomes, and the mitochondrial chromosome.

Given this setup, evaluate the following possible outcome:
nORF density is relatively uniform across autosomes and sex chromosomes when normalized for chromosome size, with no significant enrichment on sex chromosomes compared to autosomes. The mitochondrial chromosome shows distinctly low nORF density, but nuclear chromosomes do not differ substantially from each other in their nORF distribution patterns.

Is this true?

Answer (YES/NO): NO